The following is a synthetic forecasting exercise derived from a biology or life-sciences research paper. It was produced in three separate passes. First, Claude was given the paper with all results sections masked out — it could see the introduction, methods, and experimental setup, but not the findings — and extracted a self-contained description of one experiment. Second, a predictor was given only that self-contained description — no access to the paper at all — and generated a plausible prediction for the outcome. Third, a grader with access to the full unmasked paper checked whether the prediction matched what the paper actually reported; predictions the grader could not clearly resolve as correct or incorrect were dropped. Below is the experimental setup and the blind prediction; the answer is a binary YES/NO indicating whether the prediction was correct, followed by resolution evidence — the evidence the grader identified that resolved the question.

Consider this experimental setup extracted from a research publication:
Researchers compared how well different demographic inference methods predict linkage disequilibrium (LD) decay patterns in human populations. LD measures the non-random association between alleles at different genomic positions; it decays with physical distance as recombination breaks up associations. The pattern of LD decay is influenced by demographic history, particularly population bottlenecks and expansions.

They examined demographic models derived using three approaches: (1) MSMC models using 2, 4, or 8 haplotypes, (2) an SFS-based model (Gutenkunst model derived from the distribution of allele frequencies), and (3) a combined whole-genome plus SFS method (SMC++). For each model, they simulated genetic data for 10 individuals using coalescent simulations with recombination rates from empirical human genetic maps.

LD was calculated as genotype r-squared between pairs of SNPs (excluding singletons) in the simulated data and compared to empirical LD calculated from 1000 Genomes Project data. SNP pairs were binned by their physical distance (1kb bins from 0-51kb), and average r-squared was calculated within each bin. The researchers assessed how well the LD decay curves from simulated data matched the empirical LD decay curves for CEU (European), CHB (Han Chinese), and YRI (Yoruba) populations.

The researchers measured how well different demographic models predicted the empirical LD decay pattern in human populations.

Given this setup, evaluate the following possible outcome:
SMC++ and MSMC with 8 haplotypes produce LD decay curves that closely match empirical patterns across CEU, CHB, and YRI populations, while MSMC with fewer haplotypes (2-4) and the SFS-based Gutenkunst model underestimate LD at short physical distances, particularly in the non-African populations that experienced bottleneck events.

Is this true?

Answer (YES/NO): NO